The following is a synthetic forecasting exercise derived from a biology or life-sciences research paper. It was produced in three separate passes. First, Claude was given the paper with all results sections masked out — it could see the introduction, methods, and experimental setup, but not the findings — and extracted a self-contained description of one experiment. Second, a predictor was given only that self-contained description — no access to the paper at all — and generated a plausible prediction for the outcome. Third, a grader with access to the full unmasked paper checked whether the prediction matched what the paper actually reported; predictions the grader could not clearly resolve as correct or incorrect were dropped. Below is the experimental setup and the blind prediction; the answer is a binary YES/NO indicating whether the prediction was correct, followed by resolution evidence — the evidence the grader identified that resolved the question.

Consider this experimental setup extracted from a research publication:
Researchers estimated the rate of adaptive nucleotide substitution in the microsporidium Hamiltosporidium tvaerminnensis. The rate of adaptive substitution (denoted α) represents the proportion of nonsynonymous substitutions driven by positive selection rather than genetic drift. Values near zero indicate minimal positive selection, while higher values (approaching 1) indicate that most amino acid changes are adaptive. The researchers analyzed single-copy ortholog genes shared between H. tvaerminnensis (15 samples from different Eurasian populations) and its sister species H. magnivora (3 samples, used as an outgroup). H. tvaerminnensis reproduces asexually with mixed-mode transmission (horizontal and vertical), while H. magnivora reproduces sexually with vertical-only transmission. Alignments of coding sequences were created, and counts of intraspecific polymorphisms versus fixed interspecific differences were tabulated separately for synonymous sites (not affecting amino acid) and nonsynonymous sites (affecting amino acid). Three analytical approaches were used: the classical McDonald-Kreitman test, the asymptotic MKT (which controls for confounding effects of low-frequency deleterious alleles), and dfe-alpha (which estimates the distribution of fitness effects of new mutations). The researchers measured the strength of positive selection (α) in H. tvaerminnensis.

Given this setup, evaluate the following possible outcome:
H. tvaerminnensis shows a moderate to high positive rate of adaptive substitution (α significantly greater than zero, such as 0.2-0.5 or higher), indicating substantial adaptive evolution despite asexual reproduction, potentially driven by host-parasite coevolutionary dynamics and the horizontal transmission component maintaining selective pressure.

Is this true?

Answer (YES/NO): NO